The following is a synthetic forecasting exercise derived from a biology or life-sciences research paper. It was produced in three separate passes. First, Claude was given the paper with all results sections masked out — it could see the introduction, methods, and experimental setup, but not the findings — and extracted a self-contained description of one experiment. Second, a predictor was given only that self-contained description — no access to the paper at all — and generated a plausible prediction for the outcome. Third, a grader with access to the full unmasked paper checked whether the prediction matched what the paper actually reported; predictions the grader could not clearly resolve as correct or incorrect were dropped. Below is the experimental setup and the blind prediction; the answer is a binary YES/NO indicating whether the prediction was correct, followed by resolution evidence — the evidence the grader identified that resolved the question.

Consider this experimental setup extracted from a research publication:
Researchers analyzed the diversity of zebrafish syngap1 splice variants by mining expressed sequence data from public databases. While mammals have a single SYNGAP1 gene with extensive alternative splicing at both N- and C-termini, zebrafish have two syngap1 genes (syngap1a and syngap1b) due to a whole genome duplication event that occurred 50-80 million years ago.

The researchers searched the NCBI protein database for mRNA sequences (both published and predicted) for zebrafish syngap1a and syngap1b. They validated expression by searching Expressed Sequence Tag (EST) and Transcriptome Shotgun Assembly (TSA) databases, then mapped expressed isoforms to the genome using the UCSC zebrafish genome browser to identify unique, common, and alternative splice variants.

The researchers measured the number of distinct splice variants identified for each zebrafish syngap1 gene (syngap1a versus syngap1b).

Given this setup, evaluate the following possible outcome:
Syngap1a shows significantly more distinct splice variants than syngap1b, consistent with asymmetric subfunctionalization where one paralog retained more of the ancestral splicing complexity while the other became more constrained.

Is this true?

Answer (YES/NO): NO